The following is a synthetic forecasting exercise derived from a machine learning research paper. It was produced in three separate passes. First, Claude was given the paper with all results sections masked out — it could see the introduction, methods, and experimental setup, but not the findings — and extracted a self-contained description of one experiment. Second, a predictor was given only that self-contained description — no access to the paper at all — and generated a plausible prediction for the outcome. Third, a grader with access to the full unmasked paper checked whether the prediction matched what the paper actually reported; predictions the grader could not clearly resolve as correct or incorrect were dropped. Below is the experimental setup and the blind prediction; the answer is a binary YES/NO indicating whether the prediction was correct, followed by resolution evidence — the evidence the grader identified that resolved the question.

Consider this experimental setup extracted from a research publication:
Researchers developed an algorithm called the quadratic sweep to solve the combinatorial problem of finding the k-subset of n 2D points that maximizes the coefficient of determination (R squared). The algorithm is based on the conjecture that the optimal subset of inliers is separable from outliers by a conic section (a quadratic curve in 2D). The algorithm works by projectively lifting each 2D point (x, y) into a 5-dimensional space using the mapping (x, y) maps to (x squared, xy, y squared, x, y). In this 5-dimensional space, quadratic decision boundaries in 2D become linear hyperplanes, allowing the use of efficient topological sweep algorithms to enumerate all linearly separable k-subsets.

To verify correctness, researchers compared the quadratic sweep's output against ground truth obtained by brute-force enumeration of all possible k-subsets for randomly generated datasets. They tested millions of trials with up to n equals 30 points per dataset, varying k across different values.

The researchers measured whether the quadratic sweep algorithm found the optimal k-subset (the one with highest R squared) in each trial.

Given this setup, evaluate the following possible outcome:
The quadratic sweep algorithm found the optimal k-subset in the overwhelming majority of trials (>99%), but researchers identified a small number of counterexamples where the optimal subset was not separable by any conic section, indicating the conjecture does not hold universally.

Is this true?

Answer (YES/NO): NO